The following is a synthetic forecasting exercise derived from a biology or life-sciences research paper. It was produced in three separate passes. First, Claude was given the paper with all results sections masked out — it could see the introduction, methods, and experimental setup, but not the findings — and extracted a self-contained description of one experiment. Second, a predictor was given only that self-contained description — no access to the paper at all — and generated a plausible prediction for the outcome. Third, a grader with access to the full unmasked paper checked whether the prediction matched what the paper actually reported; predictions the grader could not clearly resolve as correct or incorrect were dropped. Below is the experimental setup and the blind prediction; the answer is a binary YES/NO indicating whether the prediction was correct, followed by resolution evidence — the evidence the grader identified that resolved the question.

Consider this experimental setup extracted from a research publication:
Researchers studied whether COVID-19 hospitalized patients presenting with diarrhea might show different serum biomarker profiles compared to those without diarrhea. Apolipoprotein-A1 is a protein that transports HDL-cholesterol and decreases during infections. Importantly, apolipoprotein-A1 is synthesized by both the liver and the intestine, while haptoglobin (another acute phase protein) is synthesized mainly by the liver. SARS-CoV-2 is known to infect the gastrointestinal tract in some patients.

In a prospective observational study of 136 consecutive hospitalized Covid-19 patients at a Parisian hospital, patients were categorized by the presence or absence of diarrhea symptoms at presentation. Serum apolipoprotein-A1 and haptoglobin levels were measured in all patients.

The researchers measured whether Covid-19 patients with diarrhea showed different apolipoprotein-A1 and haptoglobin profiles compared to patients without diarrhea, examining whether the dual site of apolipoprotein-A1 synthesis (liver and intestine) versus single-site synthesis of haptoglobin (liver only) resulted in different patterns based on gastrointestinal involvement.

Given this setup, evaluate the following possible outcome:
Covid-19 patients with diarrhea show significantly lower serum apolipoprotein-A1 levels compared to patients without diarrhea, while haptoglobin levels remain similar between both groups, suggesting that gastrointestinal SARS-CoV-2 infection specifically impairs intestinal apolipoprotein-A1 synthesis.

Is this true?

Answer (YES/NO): NO